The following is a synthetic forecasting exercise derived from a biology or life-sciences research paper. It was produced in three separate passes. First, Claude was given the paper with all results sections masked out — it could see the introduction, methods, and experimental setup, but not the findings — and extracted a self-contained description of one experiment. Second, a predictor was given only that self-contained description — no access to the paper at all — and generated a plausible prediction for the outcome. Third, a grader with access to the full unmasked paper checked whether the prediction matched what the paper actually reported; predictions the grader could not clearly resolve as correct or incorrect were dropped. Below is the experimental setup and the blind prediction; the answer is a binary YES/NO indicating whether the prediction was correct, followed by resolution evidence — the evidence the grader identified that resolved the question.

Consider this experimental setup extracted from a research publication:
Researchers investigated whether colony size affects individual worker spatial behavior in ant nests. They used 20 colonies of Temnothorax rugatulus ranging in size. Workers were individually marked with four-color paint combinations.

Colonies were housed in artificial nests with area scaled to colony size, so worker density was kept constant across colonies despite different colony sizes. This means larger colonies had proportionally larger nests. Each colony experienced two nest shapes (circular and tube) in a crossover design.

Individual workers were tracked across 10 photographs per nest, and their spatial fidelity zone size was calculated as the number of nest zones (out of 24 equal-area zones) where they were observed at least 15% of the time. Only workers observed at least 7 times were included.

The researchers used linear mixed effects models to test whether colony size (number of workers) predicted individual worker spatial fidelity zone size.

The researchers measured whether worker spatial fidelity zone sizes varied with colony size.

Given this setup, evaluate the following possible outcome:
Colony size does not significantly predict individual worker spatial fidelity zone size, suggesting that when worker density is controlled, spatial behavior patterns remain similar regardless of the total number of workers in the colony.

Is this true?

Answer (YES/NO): YES